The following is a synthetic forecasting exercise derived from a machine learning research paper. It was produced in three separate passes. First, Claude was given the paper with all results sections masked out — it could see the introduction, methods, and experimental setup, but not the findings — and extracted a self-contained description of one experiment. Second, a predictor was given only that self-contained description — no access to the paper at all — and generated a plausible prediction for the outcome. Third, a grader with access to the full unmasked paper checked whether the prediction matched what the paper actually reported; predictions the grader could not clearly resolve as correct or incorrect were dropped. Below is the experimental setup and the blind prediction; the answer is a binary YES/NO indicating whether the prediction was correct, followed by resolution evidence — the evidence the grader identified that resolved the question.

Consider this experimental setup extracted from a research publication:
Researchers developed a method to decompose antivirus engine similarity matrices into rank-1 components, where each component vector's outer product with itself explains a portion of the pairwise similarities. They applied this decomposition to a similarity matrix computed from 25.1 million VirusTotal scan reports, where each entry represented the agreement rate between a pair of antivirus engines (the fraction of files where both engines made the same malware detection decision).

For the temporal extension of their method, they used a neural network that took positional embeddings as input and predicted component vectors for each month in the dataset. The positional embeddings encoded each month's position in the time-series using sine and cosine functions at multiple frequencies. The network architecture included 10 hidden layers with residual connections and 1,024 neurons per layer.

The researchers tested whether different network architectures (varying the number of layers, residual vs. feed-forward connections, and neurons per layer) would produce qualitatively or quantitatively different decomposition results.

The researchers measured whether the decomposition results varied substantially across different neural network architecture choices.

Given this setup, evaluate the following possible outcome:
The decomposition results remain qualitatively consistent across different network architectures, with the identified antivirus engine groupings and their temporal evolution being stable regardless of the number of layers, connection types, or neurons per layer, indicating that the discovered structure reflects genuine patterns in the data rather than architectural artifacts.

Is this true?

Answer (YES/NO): YES